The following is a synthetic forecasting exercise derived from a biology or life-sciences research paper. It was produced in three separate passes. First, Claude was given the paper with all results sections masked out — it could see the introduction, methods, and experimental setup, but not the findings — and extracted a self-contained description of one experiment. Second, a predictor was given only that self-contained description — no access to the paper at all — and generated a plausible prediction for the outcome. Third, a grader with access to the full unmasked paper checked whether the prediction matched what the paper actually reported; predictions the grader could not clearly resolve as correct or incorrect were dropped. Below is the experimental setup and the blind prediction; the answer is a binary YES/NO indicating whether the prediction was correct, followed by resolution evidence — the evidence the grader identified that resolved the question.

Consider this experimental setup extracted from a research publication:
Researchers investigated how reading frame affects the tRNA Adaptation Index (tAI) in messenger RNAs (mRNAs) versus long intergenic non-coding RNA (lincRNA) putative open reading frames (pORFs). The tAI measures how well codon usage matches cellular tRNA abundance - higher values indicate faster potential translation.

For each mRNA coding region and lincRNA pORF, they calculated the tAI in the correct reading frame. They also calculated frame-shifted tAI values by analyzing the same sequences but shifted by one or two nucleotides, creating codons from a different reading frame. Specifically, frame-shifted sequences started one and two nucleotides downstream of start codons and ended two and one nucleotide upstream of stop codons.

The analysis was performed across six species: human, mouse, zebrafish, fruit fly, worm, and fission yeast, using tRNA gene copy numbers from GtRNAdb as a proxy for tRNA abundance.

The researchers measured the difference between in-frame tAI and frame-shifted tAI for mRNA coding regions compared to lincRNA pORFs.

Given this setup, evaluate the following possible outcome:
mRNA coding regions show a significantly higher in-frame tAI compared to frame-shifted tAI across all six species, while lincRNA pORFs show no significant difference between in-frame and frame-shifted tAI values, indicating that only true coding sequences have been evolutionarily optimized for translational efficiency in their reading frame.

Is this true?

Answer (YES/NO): NO